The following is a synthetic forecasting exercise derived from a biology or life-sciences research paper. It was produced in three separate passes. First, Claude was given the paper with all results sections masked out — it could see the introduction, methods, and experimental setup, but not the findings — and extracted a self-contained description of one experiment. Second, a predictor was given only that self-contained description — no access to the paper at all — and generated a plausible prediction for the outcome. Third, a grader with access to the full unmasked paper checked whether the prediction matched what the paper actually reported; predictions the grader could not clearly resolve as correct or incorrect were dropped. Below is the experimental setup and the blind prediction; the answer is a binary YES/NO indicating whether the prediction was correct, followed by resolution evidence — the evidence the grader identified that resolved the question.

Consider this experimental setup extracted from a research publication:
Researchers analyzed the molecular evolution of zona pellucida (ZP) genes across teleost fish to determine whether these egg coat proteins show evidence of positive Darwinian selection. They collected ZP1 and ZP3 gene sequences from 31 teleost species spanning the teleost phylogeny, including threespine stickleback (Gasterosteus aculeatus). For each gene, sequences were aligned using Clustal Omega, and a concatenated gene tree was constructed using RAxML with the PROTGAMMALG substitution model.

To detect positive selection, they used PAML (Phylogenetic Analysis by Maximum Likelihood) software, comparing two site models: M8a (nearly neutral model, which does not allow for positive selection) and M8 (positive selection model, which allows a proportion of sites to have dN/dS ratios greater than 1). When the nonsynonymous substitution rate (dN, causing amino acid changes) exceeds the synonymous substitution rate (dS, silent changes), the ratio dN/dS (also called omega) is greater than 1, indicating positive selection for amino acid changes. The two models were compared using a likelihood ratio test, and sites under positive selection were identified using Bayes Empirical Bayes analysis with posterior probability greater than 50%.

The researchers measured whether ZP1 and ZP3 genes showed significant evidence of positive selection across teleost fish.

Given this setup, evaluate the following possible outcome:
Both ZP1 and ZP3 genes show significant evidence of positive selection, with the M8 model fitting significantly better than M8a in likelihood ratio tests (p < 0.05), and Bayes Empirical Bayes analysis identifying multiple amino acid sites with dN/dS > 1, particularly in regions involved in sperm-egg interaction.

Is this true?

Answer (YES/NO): NO